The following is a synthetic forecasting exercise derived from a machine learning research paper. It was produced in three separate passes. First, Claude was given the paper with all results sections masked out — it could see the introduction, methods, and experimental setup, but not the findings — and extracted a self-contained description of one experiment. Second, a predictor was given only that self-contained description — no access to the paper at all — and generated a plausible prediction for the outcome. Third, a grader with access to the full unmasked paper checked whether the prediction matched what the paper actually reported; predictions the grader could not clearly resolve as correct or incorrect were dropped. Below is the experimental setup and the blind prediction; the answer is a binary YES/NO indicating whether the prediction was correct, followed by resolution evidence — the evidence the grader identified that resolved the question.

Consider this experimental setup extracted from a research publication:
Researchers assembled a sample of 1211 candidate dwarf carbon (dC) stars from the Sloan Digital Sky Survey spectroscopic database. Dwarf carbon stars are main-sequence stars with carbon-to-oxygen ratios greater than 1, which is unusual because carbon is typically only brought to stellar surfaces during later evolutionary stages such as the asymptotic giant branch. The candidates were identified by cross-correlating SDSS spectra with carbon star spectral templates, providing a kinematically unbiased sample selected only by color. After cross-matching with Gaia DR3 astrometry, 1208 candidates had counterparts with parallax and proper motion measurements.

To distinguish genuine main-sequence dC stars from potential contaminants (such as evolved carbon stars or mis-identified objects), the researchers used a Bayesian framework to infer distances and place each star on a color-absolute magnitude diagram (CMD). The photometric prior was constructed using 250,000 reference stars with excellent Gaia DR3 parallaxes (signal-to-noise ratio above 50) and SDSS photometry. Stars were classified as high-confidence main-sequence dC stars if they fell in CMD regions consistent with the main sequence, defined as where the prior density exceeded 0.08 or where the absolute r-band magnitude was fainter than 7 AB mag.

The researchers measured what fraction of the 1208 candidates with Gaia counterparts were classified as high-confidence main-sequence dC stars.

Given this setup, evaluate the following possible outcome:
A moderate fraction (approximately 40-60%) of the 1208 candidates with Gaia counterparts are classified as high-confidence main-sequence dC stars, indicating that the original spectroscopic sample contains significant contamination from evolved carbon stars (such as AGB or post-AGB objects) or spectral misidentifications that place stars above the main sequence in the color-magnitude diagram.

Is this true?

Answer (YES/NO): NO